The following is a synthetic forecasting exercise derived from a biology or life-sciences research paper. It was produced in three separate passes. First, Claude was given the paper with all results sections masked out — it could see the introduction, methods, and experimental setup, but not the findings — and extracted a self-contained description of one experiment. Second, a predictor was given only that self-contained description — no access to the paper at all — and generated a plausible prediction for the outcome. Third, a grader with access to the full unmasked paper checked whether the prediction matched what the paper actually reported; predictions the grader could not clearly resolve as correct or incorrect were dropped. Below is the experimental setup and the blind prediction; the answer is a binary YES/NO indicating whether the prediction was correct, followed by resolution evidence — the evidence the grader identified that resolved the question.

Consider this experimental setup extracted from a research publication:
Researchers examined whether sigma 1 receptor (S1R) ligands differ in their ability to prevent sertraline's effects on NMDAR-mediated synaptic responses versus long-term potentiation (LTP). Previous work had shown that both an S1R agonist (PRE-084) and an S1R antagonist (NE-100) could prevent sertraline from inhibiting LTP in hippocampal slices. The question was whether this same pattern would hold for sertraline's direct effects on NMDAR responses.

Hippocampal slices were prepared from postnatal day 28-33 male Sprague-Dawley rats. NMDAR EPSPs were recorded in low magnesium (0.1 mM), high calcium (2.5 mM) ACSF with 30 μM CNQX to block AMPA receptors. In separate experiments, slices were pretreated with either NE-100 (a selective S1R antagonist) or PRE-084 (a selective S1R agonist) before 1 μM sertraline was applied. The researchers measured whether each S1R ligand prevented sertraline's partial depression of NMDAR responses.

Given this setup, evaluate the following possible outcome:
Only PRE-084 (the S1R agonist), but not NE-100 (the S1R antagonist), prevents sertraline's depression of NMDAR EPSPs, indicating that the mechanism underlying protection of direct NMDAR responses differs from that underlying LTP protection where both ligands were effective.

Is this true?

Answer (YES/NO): NO